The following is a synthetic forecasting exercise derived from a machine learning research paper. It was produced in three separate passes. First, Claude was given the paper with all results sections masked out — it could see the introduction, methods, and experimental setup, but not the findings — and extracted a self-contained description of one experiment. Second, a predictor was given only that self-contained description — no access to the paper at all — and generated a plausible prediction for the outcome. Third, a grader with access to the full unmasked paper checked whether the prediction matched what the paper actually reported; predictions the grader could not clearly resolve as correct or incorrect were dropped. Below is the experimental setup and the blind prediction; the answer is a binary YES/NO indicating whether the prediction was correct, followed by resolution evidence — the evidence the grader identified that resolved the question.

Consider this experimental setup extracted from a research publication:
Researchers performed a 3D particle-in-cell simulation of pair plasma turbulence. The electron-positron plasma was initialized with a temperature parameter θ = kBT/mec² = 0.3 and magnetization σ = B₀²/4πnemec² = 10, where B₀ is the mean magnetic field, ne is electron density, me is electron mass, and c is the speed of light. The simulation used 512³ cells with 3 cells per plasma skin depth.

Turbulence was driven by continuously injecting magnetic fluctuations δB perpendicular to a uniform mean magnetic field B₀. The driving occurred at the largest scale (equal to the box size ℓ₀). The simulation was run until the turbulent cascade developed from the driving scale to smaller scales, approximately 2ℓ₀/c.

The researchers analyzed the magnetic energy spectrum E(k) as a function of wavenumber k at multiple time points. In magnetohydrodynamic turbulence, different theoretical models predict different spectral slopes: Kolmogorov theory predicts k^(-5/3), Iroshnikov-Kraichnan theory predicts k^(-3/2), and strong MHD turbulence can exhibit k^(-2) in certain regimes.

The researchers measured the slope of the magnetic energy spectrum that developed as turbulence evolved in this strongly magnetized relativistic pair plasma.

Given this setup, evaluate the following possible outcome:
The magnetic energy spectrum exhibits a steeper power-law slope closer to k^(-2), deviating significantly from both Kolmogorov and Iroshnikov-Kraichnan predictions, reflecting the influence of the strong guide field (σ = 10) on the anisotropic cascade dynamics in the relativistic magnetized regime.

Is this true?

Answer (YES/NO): NO